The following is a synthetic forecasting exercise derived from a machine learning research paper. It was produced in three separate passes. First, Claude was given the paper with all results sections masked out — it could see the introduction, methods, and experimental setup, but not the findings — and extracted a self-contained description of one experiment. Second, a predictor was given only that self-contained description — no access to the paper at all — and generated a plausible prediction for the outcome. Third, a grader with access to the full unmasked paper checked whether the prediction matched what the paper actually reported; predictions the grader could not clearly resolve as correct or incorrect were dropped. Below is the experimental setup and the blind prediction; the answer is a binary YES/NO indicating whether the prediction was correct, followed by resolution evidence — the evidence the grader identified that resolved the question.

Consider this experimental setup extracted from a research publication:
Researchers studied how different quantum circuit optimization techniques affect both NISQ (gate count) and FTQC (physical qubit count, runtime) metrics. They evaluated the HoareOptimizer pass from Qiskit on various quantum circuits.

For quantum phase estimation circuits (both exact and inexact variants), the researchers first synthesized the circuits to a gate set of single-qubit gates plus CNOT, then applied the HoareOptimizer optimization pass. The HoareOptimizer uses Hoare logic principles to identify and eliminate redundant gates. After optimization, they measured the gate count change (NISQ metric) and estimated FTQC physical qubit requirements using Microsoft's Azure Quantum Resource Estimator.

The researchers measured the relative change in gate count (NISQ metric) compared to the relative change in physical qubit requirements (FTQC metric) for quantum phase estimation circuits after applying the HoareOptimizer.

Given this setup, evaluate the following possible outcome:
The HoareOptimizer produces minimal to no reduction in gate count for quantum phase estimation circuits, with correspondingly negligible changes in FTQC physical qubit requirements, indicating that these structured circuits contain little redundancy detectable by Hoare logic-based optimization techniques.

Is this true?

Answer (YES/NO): NO